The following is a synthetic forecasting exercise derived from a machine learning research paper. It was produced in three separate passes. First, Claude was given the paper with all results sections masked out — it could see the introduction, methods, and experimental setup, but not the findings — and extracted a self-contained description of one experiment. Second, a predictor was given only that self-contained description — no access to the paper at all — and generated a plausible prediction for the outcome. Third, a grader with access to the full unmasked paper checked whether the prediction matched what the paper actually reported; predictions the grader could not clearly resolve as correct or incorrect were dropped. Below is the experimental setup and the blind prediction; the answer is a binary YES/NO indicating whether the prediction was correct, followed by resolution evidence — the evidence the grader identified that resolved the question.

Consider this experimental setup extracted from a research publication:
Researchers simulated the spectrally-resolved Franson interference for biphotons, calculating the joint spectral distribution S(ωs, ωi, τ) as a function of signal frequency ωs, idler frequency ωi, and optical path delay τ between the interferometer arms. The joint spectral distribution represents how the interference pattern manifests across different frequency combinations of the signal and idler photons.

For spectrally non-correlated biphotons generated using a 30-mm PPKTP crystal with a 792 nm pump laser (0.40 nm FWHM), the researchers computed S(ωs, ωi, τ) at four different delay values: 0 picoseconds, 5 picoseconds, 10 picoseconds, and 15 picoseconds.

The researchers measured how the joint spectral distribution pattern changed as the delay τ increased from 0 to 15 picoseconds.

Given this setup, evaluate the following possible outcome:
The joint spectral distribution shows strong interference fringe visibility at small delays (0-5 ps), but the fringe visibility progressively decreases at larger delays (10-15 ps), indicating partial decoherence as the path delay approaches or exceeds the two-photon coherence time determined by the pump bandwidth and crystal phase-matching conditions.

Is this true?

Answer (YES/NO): NO